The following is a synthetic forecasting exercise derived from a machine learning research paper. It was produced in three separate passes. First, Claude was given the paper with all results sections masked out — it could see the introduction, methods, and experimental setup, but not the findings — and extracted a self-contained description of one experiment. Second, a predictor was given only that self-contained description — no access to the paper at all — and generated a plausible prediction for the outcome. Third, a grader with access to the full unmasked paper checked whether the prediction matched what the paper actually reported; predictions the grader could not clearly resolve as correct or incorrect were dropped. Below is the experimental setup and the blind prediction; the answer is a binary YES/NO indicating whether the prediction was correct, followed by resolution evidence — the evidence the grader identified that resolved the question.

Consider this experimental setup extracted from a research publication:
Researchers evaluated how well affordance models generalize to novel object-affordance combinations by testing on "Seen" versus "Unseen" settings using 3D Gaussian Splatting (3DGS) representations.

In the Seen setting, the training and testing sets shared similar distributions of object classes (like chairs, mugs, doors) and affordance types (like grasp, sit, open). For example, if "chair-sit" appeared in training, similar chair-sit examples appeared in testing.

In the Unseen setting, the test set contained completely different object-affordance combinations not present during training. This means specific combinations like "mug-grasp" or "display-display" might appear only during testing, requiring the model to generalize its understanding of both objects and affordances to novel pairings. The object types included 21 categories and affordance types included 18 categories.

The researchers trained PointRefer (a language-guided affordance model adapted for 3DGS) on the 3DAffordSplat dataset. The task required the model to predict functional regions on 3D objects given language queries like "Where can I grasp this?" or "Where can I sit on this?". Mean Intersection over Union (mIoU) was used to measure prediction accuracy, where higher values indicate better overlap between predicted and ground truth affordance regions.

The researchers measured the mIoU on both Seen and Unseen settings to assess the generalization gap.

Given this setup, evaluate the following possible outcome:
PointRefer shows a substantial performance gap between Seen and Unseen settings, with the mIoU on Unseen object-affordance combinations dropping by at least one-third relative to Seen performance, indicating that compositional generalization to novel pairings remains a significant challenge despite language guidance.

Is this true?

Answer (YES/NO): YES